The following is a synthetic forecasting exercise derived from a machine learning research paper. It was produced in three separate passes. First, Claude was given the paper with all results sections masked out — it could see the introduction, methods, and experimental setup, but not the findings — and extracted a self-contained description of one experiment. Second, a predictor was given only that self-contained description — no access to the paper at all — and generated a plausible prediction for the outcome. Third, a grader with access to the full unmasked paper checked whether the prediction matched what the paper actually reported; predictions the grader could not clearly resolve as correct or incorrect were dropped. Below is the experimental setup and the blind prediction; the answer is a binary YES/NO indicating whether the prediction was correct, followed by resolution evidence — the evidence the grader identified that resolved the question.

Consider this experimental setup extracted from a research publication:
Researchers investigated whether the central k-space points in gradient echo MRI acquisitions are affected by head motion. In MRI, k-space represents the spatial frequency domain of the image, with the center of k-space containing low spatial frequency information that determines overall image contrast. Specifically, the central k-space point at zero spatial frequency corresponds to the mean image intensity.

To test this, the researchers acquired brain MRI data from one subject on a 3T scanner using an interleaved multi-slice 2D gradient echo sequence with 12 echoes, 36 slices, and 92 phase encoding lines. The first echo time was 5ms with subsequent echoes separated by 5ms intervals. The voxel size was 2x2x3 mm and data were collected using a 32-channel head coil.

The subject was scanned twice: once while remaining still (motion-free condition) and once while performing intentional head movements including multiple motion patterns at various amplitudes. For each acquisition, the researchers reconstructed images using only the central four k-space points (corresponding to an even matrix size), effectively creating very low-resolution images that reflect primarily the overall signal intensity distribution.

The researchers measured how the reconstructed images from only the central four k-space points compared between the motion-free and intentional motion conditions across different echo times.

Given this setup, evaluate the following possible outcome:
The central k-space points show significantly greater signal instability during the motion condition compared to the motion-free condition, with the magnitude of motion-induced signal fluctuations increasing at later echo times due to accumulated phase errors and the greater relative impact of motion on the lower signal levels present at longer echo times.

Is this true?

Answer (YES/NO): NO